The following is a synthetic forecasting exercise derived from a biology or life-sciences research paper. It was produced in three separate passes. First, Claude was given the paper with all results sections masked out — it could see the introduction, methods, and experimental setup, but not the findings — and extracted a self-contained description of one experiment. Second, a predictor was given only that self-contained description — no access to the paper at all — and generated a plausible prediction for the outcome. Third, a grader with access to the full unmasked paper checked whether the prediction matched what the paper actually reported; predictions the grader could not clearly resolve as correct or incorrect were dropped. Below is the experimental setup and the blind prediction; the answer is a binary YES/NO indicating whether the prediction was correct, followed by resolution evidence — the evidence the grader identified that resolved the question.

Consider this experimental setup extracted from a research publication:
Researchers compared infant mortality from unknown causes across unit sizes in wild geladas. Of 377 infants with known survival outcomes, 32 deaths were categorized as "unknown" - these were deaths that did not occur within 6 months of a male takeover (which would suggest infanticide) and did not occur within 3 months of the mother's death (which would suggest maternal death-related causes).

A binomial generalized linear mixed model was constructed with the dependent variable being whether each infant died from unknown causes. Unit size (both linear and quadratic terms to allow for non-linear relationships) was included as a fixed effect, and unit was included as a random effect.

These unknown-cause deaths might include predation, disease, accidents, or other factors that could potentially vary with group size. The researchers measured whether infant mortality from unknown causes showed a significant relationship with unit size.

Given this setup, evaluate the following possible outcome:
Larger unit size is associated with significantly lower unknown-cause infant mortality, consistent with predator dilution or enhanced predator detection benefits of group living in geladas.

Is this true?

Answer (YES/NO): NO